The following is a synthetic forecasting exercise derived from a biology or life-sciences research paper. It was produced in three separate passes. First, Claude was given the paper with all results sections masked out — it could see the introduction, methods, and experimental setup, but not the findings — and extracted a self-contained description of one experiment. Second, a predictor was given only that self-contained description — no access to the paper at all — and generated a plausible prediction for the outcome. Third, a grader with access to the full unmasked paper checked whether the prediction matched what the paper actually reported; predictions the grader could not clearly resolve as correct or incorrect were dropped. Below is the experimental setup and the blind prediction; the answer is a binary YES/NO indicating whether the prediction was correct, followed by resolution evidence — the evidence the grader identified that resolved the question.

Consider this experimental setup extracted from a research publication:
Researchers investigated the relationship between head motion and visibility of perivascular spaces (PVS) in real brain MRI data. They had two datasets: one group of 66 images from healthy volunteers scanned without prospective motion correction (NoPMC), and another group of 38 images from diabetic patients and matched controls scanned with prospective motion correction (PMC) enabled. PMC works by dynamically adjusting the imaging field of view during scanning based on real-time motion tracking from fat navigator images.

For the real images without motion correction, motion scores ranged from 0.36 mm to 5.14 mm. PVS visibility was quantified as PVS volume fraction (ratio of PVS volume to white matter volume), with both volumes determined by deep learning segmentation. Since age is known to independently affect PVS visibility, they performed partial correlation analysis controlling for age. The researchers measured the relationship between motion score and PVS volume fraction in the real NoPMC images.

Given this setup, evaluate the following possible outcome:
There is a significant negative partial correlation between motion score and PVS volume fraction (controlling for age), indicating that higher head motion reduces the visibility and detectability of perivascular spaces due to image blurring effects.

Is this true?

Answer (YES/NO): NO